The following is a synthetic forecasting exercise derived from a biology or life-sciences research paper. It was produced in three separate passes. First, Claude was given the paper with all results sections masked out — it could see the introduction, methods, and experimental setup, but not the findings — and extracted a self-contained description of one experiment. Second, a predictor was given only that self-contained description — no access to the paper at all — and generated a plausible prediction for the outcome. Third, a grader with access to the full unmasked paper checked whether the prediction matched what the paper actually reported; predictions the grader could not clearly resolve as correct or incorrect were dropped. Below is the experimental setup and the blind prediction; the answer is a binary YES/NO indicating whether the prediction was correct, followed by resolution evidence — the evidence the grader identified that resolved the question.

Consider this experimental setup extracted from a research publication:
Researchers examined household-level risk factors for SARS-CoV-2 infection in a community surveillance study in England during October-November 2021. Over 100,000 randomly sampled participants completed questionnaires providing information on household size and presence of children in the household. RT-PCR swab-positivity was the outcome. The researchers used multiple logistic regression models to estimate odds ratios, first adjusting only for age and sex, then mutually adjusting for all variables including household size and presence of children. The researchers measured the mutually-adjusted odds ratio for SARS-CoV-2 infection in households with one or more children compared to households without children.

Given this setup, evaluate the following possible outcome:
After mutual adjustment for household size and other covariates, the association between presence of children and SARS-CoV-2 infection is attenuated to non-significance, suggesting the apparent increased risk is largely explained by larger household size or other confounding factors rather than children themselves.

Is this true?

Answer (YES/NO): NO